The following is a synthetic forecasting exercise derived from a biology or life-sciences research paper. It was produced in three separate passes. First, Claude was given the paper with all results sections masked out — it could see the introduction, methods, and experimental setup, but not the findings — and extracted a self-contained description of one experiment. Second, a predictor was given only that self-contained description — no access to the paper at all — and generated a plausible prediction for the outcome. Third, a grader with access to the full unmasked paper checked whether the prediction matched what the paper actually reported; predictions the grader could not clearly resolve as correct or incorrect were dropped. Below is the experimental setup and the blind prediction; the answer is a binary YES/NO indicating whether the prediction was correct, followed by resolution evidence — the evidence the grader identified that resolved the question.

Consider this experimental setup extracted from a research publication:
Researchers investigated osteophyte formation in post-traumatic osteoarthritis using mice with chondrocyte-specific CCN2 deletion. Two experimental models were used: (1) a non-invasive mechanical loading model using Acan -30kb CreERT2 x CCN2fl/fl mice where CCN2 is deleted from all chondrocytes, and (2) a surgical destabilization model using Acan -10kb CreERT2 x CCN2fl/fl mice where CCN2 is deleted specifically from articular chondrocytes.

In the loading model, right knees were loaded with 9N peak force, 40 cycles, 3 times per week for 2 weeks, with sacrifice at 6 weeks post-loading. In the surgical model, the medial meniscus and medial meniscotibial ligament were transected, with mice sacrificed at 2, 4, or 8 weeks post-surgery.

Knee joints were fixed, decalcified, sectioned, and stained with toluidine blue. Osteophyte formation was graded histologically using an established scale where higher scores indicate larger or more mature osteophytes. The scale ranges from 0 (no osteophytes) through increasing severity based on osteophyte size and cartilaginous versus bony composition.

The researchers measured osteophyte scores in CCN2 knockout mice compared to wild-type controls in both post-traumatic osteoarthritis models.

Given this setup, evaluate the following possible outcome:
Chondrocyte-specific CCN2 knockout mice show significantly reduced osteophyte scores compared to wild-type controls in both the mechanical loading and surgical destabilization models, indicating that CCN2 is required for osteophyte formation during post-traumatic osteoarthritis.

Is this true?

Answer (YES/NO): NO